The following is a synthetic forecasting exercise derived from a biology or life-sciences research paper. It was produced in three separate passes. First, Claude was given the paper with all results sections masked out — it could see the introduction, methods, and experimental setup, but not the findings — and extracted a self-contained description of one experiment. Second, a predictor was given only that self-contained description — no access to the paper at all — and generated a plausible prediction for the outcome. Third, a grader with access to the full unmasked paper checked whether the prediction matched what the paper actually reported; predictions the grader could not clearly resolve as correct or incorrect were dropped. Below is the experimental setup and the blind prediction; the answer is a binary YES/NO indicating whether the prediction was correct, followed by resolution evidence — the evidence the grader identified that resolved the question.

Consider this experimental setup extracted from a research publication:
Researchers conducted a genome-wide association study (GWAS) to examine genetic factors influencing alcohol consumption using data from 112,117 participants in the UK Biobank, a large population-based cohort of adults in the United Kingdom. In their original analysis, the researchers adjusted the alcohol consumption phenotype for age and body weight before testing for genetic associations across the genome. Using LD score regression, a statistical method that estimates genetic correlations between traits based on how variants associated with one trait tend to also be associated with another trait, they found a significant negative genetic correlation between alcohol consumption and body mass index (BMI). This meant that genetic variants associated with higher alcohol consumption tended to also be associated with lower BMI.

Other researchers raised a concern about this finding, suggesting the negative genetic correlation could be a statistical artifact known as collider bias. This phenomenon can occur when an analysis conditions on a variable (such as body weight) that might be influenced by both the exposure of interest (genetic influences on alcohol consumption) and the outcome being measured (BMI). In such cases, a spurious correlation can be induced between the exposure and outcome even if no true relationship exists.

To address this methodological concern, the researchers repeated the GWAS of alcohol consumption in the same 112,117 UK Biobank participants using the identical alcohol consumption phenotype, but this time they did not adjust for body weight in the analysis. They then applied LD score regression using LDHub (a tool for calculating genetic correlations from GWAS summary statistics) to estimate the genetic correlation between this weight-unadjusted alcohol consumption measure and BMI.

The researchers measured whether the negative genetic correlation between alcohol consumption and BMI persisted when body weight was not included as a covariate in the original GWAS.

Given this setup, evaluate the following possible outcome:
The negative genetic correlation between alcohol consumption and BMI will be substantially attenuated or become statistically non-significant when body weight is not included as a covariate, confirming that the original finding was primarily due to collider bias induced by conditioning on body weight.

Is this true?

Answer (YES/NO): NO